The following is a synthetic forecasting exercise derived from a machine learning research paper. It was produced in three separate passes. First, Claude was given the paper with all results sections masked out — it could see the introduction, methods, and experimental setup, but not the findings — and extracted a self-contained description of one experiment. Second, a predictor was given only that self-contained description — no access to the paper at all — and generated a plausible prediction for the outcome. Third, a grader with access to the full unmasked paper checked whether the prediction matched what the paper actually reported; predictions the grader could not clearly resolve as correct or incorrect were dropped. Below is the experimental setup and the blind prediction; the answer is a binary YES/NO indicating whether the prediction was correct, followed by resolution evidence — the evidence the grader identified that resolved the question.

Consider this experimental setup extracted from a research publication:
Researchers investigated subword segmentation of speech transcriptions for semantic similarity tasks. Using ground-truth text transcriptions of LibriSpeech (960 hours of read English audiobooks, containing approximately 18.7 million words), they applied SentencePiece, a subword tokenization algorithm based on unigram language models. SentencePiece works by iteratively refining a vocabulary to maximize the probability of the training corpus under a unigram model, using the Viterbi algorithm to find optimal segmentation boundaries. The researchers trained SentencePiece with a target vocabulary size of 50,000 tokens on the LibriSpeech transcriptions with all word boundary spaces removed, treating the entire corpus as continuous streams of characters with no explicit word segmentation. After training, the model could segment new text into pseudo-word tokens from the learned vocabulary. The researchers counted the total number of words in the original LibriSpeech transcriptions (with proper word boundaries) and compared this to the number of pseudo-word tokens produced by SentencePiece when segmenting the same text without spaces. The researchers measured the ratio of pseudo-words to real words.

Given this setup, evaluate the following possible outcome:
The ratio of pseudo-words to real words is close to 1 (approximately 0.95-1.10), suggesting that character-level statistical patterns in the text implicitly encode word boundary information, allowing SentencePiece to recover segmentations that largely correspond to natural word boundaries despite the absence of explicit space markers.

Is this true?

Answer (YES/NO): NO